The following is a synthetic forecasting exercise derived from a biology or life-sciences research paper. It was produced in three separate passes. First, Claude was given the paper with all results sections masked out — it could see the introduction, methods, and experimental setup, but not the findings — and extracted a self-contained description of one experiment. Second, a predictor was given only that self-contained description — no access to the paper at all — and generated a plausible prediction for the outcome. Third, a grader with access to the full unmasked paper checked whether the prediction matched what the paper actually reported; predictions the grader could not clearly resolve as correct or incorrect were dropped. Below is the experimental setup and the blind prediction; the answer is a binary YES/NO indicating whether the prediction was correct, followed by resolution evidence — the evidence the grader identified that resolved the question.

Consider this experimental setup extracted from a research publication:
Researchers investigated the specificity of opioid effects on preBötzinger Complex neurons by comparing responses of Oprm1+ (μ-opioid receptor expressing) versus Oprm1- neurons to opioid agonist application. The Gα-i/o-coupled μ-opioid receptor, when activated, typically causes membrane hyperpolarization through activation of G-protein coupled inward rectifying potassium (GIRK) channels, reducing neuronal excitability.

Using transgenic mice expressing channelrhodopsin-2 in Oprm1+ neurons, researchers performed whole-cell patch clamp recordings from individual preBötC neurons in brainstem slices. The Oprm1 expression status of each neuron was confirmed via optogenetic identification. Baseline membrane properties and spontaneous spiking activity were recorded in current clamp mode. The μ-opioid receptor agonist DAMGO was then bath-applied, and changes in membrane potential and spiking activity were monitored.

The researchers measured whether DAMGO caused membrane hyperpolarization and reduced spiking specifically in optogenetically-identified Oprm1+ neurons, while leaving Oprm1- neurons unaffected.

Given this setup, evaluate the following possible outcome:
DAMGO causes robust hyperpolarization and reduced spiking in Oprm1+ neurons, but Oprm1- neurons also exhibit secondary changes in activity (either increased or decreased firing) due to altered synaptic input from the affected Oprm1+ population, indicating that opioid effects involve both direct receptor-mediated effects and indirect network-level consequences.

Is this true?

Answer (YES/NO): YES